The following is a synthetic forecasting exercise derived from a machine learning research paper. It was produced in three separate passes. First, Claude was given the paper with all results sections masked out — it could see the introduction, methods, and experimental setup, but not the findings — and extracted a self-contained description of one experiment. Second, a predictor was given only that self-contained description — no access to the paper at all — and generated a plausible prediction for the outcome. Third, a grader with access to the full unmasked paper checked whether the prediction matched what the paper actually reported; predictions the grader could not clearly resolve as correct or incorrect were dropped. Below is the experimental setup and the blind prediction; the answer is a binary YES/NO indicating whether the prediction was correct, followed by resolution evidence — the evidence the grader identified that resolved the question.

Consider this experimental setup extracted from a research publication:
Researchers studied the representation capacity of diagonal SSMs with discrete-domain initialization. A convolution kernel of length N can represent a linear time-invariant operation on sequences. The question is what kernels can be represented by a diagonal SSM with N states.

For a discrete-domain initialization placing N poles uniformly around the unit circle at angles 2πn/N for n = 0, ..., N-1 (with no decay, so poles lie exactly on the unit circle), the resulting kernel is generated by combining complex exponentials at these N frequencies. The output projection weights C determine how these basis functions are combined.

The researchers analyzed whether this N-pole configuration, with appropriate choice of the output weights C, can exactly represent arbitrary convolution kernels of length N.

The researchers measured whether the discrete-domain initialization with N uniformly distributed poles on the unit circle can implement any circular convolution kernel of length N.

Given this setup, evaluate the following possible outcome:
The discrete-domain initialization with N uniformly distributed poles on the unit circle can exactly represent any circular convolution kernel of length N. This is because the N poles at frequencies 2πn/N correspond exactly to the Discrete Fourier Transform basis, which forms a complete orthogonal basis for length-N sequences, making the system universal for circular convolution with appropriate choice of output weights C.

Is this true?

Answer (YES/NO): YES